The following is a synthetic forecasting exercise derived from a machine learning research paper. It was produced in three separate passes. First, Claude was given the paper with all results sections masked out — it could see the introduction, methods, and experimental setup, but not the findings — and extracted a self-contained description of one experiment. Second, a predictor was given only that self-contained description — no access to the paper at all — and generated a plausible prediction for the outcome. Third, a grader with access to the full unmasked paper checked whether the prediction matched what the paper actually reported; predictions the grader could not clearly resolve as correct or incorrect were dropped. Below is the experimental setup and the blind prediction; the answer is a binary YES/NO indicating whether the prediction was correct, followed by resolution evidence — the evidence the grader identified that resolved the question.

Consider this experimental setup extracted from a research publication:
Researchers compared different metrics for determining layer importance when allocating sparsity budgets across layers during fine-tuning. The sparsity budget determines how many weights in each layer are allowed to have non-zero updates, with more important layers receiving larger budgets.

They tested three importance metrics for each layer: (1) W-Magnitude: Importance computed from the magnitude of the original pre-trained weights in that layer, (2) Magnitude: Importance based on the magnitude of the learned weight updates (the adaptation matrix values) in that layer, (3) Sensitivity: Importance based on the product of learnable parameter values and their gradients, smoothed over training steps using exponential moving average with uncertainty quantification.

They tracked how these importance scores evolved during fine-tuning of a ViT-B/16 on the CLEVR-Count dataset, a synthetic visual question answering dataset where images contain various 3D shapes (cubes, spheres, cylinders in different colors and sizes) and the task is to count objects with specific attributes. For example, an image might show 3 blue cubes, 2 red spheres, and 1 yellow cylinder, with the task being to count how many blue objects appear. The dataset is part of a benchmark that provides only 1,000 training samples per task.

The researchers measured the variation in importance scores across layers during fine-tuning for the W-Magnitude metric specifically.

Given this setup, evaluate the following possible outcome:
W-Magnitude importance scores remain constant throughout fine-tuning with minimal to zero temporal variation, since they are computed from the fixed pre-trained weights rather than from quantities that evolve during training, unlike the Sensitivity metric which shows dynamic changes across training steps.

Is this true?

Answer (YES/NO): YES